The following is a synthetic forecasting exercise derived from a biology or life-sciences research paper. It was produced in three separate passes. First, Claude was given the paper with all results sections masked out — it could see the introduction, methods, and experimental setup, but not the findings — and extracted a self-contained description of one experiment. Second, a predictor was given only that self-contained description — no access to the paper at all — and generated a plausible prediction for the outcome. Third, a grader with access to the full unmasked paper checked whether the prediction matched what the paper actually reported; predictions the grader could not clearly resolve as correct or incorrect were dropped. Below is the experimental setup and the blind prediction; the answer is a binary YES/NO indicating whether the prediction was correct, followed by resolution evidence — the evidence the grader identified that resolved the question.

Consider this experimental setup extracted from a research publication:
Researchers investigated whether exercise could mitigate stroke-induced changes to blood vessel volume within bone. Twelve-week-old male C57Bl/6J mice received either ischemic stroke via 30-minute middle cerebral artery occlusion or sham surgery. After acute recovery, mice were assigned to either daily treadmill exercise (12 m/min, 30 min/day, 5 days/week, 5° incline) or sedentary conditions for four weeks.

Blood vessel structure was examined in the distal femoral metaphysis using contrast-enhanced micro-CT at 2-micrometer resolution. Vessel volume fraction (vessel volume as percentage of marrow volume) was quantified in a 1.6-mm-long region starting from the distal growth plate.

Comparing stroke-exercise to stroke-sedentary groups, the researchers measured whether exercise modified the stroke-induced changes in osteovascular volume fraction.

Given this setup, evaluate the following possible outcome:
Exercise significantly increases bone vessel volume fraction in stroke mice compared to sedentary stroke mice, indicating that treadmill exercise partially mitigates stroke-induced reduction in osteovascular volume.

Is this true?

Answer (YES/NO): NO